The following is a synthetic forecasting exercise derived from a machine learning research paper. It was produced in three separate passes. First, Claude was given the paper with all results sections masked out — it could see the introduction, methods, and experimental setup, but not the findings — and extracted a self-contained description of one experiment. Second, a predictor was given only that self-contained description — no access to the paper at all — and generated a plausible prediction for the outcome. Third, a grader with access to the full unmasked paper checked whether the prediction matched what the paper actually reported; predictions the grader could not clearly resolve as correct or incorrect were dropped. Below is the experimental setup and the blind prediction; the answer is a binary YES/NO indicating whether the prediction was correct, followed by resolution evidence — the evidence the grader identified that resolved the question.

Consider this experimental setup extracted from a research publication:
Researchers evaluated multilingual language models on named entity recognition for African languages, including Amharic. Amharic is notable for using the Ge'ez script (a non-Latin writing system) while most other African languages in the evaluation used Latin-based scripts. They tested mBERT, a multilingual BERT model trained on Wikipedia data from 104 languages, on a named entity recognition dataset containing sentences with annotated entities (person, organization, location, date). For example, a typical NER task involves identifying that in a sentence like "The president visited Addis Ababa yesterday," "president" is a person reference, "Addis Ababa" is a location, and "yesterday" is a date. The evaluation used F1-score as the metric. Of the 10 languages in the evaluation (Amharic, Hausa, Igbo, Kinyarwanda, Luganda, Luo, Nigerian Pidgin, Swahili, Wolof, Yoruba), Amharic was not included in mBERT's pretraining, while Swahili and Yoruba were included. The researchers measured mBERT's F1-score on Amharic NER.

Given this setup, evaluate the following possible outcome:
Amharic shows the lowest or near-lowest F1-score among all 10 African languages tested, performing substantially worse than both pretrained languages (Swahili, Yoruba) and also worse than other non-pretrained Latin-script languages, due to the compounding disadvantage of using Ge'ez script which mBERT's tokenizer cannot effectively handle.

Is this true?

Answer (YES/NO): YES